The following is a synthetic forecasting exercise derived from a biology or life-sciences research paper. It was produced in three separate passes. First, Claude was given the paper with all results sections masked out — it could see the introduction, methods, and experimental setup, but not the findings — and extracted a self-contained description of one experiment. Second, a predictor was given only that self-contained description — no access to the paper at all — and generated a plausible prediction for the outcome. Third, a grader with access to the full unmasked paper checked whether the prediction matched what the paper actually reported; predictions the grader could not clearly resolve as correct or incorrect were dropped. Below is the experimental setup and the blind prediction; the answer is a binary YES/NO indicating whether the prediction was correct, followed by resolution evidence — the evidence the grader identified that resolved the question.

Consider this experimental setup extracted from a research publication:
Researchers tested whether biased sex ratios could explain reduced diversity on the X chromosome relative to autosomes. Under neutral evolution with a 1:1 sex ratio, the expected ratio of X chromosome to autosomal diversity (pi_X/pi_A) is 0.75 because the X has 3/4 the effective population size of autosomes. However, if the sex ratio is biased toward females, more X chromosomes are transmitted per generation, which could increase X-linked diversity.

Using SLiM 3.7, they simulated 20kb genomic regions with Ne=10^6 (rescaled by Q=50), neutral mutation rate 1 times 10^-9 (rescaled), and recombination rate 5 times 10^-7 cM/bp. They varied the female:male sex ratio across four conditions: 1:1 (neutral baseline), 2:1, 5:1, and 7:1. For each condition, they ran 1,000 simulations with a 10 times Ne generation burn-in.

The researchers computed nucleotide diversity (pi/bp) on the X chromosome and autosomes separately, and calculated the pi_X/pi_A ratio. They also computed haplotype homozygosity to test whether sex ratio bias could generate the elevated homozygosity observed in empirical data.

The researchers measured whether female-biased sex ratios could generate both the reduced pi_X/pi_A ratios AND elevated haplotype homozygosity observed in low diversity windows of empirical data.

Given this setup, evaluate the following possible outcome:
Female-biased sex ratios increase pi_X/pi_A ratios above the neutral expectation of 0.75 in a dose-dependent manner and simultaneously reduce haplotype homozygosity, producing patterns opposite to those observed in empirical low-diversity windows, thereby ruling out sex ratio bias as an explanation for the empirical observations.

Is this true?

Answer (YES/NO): NO